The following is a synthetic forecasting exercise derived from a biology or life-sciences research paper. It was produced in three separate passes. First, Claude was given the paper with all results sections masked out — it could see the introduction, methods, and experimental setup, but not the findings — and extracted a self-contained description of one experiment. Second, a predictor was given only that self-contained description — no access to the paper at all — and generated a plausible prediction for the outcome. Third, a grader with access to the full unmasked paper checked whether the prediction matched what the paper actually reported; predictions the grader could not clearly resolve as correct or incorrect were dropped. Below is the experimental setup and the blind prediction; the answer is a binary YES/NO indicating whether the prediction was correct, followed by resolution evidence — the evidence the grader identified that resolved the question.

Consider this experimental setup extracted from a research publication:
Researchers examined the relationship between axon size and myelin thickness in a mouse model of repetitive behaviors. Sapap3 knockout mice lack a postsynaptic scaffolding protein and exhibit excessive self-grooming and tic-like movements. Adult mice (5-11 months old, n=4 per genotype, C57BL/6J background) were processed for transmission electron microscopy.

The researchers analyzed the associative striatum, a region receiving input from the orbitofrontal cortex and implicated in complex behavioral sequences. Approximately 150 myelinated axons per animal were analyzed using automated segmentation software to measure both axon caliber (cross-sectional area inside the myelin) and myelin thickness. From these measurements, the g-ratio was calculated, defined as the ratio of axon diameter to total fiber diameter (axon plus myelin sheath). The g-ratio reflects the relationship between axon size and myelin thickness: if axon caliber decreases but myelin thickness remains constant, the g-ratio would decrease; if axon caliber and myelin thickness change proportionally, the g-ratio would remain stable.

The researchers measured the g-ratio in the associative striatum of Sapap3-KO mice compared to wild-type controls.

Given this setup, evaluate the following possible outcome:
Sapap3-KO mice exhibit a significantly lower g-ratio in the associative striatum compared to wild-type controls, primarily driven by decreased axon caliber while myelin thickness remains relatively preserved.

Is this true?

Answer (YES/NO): NO